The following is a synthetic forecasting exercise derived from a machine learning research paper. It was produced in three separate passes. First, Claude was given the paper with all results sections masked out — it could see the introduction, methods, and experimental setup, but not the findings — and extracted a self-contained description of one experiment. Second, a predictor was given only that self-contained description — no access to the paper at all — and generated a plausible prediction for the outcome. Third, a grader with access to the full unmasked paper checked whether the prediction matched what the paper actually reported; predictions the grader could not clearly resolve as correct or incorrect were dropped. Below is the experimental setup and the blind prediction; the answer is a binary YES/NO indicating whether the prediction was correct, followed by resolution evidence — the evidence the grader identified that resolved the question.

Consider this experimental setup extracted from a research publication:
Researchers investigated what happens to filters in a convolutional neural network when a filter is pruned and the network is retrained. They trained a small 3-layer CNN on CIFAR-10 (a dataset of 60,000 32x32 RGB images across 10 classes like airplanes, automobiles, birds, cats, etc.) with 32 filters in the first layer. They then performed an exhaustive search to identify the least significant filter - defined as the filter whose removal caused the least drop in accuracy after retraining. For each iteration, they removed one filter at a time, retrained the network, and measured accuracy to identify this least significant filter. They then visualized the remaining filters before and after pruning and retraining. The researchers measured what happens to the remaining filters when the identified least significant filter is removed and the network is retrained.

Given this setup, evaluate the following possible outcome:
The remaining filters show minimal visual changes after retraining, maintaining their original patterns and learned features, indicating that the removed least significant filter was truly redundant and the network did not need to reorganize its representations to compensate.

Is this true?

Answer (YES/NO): NO